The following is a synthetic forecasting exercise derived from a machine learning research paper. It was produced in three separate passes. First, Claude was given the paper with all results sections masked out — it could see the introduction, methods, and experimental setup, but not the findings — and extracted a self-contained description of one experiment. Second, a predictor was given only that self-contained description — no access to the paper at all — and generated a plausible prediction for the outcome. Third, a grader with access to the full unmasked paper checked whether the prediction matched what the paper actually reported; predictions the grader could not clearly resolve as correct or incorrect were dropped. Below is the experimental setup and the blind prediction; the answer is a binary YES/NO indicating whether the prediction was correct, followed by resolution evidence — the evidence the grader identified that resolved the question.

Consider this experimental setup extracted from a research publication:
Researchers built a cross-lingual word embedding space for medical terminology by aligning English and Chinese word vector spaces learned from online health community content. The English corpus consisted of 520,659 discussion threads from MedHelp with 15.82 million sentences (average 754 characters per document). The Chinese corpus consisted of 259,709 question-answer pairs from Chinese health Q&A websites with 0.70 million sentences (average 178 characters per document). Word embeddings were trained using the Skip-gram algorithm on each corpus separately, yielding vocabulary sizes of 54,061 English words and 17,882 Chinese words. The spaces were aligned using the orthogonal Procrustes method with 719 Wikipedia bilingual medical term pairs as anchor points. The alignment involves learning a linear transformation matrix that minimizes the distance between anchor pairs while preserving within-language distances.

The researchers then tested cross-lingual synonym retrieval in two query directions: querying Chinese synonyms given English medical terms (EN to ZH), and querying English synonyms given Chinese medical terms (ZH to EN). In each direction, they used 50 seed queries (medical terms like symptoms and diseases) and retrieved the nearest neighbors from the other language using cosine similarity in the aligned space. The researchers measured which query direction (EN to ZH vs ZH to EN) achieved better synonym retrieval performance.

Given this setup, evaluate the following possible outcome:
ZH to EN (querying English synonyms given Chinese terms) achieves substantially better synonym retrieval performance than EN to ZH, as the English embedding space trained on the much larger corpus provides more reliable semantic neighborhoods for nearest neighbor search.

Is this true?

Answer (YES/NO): YES